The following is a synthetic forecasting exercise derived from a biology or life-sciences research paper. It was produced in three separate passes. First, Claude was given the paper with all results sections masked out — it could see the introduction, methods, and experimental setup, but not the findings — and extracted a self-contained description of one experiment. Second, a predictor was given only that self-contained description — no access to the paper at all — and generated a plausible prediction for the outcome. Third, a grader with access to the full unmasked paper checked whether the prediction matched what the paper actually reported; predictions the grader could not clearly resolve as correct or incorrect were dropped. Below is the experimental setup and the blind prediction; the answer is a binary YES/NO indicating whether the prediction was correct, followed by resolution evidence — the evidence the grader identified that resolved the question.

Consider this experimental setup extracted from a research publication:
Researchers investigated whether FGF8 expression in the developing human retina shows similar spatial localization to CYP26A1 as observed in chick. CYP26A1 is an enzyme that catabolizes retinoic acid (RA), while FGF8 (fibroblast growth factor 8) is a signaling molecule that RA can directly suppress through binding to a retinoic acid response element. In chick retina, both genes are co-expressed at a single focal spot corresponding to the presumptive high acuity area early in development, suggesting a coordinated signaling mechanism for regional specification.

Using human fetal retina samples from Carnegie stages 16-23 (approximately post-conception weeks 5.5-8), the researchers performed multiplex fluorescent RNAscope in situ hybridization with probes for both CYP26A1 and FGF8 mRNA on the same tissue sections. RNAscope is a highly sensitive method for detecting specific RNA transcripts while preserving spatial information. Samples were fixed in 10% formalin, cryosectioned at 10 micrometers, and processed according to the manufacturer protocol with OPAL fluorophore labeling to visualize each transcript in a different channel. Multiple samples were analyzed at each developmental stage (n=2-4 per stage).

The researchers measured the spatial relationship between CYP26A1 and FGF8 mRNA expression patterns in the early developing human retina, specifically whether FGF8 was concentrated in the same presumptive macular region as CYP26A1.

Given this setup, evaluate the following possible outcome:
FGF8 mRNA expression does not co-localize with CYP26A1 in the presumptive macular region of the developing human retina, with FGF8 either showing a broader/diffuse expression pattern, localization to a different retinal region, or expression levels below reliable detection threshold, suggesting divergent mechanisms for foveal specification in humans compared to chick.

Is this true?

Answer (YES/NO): YES